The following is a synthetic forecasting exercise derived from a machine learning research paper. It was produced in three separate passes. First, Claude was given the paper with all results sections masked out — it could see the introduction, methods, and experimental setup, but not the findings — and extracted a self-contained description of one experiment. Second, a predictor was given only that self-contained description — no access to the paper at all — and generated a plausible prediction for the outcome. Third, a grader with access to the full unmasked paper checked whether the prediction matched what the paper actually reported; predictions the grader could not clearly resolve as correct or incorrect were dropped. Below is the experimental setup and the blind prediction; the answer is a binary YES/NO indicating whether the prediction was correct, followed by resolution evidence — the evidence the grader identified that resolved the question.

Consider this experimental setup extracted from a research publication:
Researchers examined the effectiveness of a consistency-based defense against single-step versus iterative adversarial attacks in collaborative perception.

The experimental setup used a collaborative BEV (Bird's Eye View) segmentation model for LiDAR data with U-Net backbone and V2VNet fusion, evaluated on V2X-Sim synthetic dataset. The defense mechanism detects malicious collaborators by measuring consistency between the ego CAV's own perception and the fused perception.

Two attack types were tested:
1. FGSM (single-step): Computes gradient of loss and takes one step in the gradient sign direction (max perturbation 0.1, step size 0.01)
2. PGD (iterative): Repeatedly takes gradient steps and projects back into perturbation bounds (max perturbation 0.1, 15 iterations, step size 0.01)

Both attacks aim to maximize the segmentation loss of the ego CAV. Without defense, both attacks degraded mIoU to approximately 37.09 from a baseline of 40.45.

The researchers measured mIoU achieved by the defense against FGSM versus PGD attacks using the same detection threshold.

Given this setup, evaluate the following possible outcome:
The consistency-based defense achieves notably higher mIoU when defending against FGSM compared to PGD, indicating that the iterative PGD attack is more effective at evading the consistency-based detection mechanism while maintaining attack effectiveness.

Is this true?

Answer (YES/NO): NO